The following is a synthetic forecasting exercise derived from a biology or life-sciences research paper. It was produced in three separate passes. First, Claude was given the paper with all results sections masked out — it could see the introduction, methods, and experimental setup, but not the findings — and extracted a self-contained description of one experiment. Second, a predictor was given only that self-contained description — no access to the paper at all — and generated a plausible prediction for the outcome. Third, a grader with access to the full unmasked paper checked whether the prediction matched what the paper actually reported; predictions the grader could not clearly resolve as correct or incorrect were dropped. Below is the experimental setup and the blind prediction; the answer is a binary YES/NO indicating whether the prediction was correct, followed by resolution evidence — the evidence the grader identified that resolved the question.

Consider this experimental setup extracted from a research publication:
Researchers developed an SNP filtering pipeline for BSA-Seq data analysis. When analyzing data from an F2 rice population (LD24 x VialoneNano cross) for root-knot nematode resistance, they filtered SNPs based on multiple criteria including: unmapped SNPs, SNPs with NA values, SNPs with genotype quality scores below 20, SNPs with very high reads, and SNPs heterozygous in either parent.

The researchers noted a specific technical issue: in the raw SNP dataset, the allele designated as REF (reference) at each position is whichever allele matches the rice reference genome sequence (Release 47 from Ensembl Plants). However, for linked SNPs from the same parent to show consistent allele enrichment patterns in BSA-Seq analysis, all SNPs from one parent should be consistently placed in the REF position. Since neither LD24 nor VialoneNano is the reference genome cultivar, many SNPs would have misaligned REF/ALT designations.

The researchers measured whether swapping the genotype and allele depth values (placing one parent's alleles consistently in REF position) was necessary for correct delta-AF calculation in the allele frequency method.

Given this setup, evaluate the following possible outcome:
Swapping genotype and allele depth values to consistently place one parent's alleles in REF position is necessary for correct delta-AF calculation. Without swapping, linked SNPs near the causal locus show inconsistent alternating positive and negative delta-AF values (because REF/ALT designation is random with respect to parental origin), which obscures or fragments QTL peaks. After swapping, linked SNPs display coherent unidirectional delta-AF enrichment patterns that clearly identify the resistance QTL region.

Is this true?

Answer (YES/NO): YES